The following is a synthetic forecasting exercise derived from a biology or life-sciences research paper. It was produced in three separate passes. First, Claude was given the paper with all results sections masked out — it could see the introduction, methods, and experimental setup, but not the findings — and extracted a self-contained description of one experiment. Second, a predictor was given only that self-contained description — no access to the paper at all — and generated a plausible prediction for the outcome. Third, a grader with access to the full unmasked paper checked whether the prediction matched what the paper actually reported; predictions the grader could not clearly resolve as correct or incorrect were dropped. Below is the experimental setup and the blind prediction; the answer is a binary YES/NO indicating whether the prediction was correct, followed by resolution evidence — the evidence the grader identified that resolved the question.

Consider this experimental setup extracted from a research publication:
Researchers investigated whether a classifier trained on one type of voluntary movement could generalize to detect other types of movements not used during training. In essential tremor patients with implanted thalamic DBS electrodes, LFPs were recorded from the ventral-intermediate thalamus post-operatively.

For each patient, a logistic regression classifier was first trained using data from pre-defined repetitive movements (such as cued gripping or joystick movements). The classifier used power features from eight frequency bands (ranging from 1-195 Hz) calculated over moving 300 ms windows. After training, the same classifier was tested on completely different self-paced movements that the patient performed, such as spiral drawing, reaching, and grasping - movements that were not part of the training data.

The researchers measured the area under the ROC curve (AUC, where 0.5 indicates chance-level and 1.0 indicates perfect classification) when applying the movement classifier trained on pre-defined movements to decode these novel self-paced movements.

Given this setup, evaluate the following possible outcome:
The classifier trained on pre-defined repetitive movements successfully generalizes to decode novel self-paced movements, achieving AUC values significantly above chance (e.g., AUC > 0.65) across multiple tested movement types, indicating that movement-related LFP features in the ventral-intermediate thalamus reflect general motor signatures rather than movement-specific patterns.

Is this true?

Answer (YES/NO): YES